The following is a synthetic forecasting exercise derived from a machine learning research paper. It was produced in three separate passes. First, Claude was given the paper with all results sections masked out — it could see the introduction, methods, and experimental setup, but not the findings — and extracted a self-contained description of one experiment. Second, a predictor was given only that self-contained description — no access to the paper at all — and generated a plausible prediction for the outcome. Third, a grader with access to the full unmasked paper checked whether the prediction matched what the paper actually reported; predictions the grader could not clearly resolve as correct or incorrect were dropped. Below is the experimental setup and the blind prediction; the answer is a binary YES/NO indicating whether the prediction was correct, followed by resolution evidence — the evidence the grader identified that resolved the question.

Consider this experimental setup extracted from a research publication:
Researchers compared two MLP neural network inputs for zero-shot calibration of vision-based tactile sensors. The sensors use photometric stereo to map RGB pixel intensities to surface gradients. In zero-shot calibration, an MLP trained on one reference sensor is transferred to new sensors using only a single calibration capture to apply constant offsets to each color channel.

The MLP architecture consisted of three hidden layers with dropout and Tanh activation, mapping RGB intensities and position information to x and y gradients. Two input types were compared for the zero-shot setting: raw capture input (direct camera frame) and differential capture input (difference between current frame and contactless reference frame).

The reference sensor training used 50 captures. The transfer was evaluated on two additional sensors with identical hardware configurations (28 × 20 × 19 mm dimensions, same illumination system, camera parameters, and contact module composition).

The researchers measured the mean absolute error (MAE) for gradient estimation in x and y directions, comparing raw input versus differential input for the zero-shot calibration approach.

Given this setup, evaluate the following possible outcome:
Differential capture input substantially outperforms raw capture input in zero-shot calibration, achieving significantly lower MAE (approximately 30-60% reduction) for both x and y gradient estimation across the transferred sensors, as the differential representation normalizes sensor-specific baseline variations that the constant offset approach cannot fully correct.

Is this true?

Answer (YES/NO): NO